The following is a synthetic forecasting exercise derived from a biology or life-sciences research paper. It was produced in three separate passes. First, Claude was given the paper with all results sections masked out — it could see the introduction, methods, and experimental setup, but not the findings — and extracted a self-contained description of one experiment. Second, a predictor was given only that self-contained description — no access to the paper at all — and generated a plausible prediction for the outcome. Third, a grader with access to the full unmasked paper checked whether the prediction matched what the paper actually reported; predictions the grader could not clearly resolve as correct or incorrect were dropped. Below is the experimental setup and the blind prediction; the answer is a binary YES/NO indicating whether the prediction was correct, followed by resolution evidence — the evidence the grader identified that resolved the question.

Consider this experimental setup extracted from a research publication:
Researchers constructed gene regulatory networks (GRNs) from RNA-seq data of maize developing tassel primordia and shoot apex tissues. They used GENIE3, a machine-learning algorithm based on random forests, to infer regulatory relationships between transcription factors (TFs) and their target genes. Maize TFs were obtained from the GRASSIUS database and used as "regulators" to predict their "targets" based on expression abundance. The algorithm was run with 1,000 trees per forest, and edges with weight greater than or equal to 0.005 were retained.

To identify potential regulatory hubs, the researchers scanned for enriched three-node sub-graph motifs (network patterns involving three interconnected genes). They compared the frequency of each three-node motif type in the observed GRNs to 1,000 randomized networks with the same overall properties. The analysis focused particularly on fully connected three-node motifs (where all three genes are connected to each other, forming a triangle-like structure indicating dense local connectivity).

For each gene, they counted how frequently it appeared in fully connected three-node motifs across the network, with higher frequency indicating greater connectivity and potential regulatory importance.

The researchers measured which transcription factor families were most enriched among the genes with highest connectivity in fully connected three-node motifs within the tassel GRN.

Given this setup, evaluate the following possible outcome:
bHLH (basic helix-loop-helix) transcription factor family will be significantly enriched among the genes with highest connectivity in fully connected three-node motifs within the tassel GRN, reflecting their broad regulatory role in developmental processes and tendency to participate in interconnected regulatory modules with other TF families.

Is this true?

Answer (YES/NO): NO